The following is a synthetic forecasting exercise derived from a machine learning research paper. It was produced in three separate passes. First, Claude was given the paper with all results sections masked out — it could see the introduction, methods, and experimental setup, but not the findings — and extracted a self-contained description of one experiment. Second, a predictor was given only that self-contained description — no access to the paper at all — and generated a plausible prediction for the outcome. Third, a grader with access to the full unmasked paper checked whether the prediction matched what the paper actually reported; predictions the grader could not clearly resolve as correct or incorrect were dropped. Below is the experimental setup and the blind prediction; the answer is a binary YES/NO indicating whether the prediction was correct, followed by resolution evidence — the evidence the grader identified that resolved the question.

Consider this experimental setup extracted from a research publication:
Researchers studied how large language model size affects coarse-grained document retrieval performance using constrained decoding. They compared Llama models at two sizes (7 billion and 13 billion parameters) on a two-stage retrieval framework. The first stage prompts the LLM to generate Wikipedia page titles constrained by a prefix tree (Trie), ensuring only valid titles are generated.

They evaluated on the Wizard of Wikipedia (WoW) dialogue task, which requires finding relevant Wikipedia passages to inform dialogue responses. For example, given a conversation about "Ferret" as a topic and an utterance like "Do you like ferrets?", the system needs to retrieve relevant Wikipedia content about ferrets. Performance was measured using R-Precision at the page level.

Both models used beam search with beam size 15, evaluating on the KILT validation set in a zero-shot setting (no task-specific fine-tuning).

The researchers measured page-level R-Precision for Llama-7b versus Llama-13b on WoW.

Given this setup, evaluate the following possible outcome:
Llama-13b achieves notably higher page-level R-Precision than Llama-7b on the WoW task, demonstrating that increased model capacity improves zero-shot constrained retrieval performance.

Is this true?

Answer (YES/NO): NO